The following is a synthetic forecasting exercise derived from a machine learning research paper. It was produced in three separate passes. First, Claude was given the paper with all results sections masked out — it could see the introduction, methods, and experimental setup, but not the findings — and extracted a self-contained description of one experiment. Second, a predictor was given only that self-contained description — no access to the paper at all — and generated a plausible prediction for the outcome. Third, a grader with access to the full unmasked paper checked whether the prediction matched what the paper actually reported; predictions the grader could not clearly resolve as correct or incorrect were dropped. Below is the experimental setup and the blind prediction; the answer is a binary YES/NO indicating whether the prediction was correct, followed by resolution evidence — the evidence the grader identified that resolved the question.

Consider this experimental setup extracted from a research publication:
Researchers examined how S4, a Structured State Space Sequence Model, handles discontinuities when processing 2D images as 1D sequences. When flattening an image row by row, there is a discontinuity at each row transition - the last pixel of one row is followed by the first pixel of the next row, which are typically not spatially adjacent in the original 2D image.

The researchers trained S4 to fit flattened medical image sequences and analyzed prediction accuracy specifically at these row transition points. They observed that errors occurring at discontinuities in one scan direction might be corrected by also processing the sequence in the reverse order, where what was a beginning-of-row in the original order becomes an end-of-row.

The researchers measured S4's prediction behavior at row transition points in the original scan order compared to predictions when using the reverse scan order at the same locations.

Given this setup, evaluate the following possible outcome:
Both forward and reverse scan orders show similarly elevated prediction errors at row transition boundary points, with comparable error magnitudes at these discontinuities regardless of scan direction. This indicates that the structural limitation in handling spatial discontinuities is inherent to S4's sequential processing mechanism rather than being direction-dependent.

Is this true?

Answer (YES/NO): NO